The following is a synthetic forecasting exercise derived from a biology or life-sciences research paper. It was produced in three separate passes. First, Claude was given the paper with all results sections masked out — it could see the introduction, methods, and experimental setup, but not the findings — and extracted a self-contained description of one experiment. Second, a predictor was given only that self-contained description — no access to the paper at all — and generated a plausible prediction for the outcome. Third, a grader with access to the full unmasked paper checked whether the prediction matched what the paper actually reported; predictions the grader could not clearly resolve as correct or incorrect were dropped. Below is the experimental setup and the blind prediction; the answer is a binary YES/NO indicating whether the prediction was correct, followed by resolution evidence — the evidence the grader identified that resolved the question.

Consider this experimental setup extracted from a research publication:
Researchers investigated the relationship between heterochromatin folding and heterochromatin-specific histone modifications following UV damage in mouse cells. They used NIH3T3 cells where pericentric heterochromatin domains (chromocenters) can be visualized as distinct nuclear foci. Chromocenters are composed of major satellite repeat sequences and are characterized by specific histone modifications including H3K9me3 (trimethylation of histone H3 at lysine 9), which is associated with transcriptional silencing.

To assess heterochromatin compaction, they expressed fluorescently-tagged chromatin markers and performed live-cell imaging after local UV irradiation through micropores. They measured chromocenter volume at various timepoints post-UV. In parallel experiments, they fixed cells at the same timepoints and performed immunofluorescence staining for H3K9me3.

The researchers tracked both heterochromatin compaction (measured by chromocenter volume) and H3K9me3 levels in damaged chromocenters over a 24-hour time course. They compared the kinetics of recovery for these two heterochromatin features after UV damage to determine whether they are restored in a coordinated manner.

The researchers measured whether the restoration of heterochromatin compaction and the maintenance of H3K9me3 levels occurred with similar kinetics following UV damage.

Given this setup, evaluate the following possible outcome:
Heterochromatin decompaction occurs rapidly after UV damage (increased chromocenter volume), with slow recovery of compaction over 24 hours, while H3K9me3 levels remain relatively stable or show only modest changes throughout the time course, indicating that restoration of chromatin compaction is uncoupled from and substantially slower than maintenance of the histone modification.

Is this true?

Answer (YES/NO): YES